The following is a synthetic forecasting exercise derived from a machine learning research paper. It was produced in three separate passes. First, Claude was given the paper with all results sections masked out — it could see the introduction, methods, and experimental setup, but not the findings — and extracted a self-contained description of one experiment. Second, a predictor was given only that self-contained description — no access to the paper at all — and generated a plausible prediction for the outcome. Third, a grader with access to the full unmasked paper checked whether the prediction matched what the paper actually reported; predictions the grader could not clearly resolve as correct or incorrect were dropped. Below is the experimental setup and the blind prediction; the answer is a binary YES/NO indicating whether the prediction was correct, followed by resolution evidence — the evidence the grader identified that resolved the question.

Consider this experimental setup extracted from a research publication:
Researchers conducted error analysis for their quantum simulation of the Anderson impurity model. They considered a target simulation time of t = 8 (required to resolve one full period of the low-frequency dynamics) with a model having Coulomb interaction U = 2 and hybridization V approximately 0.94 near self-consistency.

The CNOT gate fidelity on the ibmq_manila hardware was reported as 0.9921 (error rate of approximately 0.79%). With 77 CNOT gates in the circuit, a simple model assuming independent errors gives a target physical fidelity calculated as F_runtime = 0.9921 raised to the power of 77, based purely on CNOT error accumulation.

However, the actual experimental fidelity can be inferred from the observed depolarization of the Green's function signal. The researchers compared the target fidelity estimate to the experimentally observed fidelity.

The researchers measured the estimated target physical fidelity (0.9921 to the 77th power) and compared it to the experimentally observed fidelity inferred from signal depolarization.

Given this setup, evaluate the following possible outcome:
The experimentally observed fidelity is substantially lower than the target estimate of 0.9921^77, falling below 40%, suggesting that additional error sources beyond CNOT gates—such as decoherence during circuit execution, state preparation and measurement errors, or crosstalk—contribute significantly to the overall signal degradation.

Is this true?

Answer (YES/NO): YES